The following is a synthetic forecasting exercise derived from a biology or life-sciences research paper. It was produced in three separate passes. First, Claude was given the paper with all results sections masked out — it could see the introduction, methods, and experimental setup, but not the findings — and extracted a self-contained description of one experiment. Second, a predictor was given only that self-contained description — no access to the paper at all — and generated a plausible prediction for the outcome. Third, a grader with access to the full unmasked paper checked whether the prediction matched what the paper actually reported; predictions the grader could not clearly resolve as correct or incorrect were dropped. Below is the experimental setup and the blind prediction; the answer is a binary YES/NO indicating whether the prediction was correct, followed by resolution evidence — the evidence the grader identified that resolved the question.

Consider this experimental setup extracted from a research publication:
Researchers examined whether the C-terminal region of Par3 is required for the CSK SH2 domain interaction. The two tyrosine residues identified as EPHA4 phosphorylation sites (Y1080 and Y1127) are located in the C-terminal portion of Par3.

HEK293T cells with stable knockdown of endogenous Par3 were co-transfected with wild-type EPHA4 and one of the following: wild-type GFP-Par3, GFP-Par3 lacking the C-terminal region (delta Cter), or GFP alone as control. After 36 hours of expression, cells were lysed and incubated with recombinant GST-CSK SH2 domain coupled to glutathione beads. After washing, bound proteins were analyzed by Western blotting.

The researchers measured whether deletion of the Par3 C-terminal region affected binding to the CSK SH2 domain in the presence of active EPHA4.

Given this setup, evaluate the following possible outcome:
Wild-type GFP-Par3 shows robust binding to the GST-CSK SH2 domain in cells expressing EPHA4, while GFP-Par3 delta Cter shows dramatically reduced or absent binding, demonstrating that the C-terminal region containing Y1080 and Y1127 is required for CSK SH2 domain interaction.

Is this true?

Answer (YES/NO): YES